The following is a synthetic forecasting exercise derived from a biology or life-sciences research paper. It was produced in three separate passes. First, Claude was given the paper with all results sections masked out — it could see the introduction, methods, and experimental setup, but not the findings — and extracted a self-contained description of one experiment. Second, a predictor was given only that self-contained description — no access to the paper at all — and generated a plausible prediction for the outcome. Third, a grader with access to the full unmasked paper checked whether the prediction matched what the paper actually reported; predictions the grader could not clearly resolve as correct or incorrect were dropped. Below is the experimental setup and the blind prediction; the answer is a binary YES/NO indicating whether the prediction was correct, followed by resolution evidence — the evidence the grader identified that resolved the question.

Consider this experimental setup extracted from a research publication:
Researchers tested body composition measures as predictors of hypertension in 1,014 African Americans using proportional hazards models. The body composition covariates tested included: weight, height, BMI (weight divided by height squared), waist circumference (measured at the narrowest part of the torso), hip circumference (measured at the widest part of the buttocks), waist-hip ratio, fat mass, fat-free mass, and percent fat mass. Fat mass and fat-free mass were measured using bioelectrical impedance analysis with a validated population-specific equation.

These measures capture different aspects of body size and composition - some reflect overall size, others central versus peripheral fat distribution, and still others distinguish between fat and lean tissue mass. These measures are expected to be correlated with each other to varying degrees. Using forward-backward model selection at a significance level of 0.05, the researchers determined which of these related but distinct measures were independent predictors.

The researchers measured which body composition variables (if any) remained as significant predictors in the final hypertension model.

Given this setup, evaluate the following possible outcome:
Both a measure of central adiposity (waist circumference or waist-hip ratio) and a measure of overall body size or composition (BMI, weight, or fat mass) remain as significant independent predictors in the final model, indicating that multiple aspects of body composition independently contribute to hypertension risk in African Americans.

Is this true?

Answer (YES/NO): NO